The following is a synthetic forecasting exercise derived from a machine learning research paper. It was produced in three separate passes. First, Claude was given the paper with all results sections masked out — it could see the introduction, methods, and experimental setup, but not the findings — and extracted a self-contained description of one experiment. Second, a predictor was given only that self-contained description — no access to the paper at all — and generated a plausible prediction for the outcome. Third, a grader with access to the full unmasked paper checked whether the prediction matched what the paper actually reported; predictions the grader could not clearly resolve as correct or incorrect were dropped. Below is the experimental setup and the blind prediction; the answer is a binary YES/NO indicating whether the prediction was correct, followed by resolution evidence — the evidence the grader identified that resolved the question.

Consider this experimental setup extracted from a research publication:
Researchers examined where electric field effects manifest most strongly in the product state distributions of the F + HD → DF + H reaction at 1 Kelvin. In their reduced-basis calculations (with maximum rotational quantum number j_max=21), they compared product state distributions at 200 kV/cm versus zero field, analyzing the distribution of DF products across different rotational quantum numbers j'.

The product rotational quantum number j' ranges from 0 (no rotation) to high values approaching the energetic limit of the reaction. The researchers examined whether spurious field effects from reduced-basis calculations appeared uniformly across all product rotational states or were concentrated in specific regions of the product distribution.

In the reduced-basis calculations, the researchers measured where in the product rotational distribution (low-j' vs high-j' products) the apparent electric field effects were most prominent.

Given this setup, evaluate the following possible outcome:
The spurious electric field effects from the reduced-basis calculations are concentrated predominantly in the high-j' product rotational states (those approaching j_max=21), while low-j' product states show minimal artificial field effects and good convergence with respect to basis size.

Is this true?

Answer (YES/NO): YES